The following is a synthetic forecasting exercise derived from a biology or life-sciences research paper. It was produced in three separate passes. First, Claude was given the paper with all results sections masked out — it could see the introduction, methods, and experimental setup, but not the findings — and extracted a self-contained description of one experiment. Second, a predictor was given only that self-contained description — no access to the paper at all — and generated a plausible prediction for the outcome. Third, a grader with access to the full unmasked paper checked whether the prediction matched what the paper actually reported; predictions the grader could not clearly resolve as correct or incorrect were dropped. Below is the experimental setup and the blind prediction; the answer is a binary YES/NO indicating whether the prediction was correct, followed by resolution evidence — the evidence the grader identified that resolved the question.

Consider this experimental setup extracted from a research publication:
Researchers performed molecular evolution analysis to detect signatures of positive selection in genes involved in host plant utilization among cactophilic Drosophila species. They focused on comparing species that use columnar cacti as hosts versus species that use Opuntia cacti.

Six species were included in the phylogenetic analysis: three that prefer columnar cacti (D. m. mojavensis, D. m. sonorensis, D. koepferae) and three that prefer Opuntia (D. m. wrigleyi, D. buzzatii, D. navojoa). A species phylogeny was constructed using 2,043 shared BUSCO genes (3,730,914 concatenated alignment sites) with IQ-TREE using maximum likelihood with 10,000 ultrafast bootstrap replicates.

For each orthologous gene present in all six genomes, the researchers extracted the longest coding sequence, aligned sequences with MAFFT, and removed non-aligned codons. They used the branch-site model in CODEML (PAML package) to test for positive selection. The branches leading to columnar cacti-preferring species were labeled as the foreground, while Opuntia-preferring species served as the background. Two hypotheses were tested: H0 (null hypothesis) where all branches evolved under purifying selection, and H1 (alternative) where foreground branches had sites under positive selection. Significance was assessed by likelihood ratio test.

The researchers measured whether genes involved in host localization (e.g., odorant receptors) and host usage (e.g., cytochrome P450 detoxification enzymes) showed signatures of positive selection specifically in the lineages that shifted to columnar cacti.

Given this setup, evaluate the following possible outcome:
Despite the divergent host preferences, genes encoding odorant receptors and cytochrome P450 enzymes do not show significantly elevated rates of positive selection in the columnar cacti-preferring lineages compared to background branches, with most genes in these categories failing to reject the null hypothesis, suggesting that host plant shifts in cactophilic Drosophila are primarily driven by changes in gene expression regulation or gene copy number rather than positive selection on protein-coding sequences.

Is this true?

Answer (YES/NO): YES